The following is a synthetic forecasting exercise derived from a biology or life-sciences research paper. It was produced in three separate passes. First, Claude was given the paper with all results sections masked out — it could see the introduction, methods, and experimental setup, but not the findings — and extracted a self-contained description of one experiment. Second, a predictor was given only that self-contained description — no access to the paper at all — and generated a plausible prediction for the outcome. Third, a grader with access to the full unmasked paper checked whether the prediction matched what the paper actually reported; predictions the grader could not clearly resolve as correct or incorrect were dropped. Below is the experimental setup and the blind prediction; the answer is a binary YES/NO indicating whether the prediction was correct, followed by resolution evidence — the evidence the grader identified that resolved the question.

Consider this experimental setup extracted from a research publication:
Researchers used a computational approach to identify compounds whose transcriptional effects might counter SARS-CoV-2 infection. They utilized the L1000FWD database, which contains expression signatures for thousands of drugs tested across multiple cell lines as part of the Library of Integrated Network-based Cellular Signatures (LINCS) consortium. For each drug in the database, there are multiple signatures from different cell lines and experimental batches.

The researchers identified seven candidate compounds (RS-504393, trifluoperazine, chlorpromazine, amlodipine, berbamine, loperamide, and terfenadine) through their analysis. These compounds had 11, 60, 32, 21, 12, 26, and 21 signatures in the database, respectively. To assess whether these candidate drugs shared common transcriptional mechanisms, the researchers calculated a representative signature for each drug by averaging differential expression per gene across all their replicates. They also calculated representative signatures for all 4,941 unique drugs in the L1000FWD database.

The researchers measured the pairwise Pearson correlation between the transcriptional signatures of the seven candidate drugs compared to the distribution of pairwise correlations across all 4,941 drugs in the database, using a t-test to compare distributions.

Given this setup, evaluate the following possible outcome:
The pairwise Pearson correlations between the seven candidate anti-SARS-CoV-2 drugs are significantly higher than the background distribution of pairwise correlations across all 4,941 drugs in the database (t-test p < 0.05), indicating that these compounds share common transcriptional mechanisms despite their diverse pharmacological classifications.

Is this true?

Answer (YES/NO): YES